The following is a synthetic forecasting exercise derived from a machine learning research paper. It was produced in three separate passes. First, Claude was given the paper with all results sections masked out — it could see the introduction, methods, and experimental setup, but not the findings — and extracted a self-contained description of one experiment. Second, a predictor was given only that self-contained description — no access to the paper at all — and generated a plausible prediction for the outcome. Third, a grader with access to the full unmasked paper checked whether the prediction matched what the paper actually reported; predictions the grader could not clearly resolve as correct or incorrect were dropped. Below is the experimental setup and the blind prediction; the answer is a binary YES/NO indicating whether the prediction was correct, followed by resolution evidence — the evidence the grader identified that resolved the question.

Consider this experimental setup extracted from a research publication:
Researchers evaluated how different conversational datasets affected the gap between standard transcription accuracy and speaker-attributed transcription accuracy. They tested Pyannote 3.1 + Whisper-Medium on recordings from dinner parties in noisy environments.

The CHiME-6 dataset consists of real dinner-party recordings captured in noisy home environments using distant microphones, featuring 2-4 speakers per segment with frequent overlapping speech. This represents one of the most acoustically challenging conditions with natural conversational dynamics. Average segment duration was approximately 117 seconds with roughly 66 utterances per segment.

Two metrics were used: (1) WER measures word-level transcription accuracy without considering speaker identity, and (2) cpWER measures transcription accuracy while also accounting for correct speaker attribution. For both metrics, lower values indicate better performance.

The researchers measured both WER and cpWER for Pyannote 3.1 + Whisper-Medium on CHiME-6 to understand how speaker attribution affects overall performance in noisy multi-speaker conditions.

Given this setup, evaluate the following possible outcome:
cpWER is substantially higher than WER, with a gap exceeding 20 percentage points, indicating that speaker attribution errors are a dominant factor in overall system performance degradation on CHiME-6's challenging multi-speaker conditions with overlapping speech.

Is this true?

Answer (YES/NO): NO